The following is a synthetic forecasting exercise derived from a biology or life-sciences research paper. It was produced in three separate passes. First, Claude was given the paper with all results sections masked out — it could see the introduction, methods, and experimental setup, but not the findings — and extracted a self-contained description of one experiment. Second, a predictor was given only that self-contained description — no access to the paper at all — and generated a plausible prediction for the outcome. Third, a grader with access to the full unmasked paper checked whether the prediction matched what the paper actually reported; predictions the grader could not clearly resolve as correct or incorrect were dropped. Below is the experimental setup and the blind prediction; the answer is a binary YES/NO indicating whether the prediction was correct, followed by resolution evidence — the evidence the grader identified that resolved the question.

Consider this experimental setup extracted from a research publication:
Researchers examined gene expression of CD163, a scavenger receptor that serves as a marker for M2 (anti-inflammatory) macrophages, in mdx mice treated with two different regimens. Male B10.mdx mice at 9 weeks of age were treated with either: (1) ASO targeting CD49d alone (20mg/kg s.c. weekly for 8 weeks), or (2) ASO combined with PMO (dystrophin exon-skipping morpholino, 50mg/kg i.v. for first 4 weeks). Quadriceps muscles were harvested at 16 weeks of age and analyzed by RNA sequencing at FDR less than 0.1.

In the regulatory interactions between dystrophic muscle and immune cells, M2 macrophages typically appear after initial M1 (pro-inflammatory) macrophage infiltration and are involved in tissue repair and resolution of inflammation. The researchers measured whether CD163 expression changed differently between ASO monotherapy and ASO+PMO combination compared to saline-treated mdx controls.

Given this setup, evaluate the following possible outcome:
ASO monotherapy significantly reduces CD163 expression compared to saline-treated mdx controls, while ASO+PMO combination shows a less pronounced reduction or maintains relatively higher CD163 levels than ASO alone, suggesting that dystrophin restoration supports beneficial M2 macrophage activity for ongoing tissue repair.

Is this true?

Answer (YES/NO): NO